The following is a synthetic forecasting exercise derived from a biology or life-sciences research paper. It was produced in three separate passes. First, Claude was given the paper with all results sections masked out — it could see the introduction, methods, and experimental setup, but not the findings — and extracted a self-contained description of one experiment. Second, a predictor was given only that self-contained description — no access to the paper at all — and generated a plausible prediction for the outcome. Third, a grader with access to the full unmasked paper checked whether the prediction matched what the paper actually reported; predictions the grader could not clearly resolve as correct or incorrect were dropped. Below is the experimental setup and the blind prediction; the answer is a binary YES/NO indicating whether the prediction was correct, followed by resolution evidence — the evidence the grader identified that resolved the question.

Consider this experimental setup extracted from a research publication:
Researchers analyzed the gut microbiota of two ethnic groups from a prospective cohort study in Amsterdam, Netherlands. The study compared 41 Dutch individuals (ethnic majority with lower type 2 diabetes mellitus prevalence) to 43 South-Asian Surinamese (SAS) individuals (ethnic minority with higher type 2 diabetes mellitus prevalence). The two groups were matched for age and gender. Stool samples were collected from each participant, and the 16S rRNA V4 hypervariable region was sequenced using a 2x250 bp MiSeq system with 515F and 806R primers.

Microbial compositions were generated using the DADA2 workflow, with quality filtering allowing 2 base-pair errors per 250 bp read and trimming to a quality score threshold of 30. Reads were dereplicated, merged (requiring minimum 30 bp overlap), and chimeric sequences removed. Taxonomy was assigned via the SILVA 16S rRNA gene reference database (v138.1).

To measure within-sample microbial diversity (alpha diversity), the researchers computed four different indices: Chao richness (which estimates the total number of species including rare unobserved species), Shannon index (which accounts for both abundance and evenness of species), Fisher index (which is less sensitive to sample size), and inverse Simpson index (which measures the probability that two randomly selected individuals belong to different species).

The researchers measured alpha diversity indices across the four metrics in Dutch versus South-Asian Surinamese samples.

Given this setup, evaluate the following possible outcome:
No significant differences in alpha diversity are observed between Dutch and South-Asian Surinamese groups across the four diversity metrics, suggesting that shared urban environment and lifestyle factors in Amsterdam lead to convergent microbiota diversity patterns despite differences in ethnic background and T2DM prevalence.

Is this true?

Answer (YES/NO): NO